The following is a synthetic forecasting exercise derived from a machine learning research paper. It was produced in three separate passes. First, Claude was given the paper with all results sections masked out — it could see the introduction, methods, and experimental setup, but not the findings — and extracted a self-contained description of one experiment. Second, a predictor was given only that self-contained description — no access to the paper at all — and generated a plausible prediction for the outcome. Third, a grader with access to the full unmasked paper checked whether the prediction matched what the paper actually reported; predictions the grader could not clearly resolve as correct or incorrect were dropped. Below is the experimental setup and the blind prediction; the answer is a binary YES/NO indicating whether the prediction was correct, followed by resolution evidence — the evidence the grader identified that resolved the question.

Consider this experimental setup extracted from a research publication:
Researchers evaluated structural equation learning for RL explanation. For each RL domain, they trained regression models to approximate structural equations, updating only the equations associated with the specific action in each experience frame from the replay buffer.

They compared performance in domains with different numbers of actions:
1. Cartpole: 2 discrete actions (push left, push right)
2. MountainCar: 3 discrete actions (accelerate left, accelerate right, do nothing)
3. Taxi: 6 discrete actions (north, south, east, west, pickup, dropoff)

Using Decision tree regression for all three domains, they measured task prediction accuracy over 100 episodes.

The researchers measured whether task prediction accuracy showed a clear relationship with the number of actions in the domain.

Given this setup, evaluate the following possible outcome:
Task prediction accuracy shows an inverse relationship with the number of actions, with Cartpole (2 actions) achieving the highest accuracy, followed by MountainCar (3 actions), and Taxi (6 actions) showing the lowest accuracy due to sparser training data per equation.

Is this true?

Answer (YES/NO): NO